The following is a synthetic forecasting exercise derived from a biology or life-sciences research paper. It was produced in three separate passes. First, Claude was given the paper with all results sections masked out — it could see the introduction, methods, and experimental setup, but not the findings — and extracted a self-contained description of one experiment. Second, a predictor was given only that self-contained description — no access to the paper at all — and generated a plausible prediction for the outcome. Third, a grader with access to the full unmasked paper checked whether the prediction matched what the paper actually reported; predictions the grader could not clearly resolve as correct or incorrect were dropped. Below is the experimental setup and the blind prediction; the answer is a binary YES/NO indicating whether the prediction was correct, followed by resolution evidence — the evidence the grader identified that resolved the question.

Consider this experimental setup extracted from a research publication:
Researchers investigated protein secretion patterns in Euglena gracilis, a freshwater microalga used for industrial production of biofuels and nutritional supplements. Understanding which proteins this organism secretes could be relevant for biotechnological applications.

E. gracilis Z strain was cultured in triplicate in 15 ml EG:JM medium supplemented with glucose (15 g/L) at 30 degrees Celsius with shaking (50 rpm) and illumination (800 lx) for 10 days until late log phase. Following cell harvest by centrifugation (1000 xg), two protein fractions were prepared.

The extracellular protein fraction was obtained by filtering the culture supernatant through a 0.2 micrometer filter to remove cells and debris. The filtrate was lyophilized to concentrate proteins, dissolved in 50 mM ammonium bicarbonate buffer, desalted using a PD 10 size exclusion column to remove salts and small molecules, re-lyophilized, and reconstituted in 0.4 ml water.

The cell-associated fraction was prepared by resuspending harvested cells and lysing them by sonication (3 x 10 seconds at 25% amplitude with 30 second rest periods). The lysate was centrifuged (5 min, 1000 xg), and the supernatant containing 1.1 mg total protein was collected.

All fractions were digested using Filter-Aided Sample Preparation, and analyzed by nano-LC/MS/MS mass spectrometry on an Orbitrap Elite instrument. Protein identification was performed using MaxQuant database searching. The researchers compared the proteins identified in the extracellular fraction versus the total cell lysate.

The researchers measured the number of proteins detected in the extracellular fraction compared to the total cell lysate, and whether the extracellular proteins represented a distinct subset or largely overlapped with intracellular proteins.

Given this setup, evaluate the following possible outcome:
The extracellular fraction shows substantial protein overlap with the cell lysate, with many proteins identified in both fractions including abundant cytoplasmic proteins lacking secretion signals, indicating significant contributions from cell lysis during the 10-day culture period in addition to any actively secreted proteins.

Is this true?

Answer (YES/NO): YES